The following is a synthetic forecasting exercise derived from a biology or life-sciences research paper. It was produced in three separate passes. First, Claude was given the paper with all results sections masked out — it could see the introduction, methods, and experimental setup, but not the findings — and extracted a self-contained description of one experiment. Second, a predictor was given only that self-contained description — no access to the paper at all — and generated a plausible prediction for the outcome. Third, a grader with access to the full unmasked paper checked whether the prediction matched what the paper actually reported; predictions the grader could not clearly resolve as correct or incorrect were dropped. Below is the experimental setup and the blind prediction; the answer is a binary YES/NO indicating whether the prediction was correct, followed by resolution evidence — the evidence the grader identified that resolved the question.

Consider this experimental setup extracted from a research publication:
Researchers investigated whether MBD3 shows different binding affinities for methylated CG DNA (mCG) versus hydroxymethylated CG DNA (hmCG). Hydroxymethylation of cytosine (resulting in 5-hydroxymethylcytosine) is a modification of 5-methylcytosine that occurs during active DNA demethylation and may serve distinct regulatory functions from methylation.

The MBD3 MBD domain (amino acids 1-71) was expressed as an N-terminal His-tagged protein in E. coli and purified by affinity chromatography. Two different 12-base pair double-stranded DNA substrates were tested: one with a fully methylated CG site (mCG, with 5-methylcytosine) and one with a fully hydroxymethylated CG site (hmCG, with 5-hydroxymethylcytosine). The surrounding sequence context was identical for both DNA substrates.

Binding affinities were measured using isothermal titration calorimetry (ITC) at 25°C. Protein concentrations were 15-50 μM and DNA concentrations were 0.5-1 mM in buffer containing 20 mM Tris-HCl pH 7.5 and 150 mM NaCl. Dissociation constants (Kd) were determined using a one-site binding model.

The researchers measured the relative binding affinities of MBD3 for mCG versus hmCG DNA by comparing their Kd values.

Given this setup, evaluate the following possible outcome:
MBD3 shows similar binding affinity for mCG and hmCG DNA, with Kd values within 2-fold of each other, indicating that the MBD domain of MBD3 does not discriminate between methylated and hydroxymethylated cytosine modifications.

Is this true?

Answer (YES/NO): NO